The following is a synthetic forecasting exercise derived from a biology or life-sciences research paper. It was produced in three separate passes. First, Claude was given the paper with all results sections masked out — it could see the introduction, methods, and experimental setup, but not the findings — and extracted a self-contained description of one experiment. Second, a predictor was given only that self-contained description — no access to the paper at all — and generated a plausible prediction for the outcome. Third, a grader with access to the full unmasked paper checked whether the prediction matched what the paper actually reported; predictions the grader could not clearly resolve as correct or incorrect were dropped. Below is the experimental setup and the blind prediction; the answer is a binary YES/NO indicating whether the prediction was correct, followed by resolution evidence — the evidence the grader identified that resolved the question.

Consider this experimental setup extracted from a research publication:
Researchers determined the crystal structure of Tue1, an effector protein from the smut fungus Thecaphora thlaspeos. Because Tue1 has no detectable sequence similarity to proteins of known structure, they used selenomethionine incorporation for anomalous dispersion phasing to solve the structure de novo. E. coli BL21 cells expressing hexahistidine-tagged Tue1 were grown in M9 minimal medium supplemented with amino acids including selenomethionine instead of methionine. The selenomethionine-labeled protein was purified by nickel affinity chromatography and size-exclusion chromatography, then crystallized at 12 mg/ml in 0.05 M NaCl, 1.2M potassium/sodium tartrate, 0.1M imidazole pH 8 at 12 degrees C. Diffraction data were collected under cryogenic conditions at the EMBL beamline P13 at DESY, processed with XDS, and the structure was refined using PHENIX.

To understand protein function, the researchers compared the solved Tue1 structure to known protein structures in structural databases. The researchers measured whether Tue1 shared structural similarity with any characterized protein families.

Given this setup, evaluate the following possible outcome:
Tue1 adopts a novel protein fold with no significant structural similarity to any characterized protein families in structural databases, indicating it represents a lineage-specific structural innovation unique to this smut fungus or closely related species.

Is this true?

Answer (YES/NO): NO